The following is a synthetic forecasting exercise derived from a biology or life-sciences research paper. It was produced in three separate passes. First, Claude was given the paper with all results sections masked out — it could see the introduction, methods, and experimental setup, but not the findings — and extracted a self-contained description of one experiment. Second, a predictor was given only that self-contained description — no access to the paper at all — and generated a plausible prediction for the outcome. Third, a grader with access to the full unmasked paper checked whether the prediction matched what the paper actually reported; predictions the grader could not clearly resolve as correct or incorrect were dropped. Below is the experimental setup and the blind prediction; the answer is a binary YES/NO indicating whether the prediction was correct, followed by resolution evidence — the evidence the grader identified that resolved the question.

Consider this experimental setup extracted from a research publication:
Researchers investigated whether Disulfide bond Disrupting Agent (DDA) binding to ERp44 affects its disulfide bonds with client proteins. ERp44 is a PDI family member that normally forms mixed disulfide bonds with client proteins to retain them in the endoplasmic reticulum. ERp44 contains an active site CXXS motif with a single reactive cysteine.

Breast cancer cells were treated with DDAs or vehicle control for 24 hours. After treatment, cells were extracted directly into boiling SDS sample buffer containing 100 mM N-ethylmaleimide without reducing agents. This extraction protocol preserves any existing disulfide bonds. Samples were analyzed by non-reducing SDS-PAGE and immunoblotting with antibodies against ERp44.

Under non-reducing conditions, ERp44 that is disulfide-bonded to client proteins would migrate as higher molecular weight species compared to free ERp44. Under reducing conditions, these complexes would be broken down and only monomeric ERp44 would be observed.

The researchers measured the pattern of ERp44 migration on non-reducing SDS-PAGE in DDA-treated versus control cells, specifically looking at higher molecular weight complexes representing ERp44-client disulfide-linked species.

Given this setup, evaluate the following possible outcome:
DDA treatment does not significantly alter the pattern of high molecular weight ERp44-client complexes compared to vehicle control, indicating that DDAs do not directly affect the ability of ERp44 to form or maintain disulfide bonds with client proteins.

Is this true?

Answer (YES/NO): NO